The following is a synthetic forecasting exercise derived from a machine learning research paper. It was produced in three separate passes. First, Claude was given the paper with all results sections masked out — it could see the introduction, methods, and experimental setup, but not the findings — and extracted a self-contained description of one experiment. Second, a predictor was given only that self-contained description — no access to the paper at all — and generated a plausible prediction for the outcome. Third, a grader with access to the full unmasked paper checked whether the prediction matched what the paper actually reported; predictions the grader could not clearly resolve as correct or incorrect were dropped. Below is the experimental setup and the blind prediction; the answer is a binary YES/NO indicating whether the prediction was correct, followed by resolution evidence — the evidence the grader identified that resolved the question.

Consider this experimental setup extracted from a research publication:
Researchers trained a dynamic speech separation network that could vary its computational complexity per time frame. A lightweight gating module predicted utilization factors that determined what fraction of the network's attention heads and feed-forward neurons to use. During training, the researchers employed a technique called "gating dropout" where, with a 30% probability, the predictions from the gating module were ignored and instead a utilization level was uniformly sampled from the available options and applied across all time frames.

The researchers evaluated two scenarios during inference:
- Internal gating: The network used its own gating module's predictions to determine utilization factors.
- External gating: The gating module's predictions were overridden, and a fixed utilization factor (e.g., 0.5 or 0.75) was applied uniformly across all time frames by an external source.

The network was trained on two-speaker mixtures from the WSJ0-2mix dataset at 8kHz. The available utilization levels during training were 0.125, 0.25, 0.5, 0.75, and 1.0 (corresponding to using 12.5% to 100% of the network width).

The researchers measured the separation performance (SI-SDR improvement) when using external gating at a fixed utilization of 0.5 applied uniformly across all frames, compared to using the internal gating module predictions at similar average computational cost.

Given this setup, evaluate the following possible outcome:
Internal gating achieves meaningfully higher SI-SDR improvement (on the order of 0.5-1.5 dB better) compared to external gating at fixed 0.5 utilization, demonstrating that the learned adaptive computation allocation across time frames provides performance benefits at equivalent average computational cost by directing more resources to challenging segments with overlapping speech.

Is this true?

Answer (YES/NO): YES